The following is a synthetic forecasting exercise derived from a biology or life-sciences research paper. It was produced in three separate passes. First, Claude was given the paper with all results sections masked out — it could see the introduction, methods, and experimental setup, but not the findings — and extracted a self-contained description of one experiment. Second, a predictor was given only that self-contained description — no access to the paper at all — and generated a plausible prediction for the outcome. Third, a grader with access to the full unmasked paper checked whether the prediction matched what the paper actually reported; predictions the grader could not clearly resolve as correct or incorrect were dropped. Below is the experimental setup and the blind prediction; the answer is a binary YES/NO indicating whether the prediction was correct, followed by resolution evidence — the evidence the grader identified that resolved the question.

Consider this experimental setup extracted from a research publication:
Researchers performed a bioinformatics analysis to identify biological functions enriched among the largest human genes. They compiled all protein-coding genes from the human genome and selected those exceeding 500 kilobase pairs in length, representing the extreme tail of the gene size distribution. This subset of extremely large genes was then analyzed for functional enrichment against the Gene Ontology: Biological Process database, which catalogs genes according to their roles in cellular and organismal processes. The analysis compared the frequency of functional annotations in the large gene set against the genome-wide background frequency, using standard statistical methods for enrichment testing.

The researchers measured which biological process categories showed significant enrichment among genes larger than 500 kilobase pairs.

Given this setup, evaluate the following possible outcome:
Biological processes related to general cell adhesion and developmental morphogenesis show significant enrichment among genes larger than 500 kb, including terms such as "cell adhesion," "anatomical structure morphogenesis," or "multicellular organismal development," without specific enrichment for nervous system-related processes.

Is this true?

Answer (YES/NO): NO